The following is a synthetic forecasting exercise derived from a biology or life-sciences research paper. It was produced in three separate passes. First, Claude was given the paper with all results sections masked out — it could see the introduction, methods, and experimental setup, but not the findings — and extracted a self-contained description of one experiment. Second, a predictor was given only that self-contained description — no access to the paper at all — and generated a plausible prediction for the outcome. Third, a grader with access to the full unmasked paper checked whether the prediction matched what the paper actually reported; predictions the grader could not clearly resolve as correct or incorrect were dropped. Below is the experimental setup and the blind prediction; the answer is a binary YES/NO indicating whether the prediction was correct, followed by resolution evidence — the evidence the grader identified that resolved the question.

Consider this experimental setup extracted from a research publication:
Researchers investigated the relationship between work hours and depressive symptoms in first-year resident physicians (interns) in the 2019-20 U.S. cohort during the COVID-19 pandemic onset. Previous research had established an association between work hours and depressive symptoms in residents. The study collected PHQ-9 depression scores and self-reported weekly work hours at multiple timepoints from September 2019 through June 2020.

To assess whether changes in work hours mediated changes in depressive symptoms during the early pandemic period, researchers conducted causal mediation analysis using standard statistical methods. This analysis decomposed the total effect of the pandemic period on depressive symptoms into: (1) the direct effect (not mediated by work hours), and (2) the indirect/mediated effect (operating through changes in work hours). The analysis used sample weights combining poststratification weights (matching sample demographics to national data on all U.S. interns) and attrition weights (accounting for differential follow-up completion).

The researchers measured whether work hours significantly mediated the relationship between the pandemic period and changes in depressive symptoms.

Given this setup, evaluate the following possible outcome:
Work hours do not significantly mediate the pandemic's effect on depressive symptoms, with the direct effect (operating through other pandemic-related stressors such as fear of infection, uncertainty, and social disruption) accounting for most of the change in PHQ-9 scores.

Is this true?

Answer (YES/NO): NO